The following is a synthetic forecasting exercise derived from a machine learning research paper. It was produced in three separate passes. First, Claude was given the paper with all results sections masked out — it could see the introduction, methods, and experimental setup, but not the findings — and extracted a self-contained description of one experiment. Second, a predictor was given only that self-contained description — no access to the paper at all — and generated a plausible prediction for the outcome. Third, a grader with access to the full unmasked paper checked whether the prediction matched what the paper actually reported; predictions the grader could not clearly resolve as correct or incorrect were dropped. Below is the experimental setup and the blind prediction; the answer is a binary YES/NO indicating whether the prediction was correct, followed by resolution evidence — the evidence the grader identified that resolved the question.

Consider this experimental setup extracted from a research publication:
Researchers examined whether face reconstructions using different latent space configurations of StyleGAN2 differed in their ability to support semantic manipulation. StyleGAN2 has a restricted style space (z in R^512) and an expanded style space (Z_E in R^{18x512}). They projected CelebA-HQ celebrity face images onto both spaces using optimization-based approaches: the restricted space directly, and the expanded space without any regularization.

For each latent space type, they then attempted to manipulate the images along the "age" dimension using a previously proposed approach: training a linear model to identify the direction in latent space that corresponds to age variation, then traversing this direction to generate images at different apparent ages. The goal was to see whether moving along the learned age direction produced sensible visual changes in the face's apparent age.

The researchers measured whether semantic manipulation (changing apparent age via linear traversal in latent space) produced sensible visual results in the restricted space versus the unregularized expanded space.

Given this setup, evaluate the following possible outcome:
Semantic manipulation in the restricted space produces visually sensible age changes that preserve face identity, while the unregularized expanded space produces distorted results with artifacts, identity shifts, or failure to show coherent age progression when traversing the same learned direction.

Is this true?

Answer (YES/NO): NO